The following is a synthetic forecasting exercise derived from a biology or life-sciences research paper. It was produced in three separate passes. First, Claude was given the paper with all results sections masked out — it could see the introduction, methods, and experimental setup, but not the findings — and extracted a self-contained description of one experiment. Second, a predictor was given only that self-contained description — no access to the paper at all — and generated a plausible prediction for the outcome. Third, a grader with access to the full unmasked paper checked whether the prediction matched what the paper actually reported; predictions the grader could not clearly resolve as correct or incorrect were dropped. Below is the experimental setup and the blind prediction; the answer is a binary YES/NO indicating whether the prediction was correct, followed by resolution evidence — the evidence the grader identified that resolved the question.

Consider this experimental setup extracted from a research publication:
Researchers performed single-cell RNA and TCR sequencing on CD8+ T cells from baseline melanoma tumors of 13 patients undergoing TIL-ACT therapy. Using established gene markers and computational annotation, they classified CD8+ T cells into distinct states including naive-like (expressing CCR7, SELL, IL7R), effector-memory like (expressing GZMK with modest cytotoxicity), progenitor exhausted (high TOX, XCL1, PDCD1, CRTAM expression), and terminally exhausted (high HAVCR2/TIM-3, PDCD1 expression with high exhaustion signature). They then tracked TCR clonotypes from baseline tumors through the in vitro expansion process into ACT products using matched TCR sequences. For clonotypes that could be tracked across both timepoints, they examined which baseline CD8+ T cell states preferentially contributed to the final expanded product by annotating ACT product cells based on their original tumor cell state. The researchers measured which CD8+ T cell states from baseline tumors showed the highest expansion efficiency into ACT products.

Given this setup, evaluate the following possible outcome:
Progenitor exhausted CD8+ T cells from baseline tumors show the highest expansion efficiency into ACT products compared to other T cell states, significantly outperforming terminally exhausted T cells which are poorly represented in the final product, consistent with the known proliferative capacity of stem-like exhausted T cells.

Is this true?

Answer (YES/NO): NO